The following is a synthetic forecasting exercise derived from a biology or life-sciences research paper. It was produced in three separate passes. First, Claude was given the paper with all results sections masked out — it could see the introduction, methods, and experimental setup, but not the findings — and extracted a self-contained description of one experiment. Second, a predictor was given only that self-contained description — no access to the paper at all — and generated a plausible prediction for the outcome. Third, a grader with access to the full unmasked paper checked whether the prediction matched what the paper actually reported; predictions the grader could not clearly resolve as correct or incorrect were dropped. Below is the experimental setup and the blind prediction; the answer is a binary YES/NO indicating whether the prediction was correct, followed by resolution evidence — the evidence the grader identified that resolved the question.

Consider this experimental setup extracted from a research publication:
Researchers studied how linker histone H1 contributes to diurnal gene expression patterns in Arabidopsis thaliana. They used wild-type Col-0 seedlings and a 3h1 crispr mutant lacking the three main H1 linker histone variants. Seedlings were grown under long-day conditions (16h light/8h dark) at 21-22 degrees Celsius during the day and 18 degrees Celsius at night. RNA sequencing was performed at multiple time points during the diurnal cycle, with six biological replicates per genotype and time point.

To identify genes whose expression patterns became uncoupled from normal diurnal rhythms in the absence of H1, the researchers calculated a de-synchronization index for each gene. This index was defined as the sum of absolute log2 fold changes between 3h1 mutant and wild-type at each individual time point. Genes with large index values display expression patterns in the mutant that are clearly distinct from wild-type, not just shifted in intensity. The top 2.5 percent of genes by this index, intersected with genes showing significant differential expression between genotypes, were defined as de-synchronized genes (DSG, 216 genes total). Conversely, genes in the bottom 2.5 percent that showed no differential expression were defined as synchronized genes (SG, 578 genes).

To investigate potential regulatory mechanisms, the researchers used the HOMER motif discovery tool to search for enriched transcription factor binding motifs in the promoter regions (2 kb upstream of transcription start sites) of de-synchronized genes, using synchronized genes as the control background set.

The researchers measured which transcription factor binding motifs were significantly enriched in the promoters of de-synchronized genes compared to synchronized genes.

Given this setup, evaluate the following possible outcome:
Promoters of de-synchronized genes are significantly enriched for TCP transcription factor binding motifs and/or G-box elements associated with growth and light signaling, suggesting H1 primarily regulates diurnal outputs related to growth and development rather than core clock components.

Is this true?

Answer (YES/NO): NO